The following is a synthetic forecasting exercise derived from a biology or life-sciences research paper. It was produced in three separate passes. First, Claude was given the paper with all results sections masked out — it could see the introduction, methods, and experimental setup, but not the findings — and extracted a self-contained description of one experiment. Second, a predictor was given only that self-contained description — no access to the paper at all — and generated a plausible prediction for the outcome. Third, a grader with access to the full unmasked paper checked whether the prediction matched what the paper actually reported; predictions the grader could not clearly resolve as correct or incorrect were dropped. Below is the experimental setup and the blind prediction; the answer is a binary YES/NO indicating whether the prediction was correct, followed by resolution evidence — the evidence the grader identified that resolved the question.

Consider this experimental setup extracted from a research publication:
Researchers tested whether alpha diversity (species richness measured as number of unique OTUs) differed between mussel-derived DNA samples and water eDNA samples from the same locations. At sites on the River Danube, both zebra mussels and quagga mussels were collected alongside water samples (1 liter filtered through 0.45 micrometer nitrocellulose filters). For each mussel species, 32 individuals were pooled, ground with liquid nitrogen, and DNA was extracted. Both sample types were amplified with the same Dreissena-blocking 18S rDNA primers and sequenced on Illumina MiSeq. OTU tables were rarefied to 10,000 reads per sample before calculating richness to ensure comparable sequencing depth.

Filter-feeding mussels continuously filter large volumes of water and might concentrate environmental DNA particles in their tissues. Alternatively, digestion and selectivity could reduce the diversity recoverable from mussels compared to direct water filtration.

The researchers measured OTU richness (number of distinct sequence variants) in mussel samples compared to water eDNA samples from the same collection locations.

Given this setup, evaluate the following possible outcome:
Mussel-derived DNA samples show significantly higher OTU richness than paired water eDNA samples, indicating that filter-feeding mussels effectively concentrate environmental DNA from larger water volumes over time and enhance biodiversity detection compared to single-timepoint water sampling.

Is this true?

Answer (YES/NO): NO